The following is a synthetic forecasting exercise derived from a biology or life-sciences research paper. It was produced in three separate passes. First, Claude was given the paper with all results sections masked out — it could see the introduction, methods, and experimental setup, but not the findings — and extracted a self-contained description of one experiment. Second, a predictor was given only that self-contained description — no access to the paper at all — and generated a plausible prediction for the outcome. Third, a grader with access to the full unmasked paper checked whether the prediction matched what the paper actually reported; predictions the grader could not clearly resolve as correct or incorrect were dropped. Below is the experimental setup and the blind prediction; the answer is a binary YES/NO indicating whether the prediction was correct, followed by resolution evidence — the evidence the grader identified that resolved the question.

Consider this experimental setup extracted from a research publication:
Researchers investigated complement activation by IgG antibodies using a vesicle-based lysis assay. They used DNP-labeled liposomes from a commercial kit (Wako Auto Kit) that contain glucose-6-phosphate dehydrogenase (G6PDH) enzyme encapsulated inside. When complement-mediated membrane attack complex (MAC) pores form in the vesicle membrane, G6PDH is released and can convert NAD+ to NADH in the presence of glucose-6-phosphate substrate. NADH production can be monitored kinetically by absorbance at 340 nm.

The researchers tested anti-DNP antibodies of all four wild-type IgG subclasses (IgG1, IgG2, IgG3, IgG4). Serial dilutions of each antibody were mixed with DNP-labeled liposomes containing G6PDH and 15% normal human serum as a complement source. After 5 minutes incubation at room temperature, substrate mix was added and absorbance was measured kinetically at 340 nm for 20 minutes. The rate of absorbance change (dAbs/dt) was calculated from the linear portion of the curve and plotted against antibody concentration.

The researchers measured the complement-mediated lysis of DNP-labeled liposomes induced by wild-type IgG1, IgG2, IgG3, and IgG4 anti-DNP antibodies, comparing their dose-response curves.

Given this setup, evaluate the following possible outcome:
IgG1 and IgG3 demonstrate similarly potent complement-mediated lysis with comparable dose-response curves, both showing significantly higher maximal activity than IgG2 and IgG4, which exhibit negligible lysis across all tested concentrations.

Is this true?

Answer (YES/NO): NO